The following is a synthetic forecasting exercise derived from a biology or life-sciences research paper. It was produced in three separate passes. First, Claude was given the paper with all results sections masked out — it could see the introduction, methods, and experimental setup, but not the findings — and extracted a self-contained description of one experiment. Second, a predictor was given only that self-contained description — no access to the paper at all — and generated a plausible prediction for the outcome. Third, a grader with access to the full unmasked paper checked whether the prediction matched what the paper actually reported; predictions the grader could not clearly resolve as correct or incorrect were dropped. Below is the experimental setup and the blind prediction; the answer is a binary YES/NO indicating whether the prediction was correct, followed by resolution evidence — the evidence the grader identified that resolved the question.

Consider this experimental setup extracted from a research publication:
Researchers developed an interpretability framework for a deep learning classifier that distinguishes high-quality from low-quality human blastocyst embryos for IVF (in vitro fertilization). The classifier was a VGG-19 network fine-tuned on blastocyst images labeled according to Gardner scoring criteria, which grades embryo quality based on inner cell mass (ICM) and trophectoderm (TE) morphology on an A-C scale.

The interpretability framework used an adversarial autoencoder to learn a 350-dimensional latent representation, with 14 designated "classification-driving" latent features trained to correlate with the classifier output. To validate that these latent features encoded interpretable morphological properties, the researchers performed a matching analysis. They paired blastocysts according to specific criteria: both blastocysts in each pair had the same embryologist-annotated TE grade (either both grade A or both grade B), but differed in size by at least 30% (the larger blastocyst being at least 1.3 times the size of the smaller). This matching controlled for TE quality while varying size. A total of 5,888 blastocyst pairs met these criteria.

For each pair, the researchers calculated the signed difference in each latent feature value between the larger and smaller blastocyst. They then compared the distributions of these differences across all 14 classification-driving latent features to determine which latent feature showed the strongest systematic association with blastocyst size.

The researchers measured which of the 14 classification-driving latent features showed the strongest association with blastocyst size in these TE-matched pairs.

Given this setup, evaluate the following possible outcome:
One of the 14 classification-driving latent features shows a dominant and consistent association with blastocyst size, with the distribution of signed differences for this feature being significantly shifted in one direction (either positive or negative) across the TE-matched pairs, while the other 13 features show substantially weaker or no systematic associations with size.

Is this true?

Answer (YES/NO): YES